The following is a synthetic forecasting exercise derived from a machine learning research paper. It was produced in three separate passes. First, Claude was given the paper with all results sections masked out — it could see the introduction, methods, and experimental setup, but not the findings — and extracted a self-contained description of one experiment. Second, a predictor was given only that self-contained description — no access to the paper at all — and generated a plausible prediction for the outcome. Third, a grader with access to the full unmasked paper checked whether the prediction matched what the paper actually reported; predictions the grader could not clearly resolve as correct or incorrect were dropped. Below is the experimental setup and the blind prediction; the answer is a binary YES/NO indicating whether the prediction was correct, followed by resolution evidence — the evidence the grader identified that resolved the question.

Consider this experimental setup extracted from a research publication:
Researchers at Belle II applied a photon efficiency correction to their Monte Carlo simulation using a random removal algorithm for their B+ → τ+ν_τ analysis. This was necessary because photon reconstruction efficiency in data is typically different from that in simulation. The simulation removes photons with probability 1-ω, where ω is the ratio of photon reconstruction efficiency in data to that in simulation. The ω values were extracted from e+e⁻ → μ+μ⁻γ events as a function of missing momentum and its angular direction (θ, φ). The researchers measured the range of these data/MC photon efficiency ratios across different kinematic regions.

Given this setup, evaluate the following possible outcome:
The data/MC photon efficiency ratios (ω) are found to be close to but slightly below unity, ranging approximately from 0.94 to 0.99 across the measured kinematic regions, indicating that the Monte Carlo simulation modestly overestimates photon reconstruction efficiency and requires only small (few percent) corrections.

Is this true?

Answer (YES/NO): NO